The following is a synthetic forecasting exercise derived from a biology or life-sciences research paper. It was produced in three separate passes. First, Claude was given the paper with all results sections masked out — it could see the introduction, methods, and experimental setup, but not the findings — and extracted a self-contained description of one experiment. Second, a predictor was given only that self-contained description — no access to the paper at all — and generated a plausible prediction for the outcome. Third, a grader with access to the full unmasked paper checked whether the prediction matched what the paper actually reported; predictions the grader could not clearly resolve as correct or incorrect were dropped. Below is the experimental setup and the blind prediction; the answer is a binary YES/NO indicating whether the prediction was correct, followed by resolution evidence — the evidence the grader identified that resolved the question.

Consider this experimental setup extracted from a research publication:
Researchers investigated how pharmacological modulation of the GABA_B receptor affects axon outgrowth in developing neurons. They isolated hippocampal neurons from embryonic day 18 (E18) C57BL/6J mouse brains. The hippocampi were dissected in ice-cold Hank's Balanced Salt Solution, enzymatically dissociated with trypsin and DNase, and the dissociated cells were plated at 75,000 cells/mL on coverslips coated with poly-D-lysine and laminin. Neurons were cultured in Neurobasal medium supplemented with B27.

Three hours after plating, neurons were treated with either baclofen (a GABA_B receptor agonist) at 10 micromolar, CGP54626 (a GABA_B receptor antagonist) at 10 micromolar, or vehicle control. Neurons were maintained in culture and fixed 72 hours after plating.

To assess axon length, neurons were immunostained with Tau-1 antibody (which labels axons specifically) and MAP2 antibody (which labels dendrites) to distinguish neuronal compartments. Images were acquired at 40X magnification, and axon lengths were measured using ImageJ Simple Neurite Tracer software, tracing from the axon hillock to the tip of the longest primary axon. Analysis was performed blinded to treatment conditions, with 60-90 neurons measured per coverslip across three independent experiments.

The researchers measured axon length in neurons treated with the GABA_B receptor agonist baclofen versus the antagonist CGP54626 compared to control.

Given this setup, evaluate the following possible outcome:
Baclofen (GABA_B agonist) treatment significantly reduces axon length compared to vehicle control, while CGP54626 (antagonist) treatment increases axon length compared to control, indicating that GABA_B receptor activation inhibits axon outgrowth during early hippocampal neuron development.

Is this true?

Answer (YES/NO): YES